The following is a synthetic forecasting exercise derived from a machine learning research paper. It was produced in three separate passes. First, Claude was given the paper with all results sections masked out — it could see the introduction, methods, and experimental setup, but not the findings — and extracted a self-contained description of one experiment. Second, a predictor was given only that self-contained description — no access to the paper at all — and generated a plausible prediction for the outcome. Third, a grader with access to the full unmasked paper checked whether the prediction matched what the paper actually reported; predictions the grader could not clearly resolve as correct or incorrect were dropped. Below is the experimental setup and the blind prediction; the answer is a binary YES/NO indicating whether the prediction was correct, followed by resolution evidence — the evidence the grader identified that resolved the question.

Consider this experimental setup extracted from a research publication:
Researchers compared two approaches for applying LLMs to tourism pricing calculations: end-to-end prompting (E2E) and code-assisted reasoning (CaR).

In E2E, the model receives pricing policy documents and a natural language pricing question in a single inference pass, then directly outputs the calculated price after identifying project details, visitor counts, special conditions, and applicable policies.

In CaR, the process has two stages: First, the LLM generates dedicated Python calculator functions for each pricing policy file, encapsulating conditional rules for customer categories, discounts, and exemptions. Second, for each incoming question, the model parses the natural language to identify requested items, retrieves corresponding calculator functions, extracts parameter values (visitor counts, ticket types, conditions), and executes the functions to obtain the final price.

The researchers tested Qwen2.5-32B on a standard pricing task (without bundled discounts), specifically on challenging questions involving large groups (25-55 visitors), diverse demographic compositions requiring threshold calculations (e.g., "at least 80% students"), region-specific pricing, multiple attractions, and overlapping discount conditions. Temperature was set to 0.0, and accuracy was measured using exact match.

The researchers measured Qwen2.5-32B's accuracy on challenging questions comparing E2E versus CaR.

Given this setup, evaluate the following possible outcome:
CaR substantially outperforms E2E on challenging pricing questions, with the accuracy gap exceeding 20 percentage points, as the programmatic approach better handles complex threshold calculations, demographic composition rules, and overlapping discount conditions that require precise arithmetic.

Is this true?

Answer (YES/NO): NO